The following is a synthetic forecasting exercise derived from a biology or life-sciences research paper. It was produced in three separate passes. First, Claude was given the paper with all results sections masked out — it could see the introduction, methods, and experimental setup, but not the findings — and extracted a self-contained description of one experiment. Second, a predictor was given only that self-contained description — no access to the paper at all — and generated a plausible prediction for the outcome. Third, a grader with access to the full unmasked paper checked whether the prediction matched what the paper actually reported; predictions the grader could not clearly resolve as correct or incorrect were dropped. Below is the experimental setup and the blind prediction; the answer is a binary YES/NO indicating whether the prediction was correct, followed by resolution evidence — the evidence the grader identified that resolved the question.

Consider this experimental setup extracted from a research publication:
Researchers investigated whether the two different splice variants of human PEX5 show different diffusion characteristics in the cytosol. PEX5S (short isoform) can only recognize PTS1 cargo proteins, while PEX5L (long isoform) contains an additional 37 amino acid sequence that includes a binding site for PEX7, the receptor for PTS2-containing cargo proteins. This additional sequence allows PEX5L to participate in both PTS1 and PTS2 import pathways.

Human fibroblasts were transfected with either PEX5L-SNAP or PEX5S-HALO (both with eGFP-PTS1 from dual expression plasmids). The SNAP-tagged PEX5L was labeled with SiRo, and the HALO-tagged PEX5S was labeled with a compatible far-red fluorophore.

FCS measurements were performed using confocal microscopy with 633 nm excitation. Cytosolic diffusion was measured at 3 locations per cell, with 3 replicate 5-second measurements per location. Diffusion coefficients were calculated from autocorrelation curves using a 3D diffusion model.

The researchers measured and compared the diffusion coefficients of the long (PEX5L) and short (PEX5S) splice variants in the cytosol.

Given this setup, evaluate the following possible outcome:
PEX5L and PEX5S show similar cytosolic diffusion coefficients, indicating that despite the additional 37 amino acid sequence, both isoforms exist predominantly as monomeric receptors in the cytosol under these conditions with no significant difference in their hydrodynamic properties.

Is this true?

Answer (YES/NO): YES